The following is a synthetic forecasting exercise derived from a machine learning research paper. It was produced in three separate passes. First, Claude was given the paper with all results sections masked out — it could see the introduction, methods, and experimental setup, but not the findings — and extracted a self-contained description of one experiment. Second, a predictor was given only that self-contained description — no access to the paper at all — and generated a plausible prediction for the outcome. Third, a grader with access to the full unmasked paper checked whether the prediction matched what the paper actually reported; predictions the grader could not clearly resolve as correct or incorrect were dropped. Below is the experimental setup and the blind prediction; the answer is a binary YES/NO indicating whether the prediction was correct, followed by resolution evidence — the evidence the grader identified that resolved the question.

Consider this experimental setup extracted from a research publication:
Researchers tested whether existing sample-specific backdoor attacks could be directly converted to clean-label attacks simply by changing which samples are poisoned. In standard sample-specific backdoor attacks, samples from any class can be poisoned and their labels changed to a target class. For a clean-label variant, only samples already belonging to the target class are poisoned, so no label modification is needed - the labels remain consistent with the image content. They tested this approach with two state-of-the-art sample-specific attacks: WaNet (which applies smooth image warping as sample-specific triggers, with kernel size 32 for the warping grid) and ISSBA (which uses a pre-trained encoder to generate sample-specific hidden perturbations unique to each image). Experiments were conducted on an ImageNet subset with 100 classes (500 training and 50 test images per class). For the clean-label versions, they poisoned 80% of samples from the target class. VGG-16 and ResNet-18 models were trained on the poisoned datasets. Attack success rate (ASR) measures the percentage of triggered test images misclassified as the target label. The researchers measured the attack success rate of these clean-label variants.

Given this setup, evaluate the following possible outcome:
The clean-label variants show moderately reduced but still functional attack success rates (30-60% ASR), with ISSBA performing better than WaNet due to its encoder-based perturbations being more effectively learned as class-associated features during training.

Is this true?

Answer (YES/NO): NO